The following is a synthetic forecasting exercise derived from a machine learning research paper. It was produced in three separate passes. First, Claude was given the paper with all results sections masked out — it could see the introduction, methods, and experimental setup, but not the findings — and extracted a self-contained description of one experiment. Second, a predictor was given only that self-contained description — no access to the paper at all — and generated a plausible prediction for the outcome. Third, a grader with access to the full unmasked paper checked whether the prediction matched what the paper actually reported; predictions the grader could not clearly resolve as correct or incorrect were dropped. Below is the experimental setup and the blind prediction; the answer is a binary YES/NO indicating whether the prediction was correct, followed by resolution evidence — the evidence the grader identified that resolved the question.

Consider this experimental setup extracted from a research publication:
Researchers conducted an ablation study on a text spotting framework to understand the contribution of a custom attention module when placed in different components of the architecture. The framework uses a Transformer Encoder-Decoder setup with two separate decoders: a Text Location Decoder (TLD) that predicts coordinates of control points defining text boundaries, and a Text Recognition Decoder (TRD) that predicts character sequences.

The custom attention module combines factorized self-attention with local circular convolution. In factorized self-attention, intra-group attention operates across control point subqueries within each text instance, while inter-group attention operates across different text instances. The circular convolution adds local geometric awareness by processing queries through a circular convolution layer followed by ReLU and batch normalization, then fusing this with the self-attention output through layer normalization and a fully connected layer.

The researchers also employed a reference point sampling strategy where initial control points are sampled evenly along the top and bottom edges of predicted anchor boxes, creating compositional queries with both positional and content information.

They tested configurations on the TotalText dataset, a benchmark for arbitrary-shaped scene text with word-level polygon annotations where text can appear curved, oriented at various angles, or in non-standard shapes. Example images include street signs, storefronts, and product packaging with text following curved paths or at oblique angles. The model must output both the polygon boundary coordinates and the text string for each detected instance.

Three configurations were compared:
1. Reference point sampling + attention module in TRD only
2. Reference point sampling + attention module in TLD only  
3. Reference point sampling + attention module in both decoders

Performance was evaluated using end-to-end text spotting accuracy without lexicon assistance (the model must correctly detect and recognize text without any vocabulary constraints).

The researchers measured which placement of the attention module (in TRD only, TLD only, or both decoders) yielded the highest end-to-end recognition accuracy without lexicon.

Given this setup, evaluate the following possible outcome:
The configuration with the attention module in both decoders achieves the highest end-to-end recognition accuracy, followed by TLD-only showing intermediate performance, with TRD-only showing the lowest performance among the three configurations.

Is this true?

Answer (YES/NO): YES